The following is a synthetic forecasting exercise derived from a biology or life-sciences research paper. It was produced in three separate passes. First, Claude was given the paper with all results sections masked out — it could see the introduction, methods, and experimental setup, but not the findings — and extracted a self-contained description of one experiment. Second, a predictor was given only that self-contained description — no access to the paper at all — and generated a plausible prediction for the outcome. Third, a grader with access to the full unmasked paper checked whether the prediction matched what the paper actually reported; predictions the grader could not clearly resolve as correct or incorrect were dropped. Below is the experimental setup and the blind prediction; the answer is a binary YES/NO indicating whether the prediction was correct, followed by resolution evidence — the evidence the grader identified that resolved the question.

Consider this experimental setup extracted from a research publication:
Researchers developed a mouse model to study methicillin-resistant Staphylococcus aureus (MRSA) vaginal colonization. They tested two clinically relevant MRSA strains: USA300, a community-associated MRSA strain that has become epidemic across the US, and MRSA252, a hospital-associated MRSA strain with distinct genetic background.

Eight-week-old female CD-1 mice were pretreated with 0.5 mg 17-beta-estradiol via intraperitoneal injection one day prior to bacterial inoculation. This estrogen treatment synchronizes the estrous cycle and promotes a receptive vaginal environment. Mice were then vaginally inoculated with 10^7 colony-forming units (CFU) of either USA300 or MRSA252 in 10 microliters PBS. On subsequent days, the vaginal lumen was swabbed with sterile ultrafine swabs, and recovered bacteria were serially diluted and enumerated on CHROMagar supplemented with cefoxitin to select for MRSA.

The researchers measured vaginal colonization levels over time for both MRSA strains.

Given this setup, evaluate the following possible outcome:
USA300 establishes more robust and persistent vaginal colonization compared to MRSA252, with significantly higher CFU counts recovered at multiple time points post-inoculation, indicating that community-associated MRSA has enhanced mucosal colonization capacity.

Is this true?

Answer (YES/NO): NO